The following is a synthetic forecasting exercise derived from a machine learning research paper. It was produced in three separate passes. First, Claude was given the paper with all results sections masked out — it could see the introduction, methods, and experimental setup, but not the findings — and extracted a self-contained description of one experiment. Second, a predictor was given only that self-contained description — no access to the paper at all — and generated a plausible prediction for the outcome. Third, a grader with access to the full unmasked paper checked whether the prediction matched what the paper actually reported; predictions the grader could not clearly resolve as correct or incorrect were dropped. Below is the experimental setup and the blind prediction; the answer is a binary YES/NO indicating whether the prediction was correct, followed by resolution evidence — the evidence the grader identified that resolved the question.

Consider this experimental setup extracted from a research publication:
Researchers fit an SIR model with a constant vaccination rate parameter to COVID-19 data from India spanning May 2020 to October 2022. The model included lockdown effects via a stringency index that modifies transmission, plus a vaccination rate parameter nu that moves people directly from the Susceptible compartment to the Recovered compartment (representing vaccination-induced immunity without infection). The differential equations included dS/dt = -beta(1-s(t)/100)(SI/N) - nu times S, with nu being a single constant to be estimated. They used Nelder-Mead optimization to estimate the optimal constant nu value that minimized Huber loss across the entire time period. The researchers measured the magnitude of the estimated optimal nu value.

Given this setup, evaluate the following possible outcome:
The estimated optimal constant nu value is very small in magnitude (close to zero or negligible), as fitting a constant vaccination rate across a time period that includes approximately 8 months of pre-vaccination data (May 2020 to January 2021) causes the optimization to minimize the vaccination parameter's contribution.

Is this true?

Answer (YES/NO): YES